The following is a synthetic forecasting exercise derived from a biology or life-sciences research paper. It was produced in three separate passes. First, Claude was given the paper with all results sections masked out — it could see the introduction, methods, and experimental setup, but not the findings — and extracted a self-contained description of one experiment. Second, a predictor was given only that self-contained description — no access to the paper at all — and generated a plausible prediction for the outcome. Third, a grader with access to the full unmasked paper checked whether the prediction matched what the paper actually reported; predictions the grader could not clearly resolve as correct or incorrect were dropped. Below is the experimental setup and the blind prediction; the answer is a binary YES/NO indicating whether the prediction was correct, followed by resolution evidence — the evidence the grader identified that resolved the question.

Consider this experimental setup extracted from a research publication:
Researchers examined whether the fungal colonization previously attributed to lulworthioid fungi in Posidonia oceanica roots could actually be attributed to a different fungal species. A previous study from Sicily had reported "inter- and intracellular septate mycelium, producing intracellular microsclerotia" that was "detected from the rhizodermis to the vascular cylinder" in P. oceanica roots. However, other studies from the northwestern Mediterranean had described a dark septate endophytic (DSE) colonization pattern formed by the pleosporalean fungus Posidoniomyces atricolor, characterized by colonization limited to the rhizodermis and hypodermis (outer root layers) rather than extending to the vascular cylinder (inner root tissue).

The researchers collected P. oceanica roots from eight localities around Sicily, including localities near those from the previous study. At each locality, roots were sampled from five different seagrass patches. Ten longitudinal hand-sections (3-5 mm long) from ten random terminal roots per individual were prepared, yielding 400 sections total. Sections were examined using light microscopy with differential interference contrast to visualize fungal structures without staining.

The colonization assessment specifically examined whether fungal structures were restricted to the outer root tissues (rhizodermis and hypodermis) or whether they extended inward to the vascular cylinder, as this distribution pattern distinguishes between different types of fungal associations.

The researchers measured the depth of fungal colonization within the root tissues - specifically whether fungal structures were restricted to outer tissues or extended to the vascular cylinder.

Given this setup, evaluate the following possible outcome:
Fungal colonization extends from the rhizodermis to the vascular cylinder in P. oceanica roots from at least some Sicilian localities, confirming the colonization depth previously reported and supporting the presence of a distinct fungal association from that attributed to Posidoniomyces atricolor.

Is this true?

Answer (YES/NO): NO